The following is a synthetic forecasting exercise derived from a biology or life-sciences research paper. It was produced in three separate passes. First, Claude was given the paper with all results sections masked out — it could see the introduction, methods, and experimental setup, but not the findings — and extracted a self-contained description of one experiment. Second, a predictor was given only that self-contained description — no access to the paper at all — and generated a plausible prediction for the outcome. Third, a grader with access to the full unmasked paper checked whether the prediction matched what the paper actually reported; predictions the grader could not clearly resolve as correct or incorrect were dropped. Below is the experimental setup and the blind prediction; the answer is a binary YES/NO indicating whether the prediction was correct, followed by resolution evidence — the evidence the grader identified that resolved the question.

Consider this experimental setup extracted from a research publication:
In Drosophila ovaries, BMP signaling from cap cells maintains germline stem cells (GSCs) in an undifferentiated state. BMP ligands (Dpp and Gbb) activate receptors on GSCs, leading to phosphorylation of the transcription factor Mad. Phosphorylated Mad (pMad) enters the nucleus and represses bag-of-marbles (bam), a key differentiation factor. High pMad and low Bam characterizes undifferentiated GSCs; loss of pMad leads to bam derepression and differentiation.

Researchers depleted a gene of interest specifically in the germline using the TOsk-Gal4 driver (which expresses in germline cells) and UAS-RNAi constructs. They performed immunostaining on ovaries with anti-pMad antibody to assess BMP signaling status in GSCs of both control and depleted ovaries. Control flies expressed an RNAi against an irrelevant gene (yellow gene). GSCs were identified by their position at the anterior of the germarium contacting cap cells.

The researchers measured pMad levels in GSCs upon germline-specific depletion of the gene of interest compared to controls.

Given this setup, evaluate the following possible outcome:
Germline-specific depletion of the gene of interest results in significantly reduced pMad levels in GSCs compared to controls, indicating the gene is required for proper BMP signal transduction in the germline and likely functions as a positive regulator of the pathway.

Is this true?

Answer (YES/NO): YES